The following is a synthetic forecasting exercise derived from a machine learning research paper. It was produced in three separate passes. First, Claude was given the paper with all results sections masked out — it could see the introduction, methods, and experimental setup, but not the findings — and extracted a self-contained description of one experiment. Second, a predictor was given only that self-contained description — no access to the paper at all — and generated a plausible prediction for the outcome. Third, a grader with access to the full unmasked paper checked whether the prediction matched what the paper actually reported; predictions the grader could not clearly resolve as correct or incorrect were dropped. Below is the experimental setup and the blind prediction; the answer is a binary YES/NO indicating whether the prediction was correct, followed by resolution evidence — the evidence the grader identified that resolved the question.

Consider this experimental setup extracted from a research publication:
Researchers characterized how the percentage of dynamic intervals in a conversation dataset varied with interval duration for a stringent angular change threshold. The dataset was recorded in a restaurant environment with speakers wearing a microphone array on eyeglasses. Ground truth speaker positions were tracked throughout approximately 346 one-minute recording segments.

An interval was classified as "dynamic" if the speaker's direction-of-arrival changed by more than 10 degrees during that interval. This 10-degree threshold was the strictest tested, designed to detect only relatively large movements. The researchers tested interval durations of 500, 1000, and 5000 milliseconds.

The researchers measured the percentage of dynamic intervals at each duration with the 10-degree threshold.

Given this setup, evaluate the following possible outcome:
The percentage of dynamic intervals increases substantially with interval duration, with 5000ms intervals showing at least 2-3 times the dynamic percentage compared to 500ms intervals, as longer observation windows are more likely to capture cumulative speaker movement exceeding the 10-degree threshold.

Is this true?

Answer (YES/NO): NO